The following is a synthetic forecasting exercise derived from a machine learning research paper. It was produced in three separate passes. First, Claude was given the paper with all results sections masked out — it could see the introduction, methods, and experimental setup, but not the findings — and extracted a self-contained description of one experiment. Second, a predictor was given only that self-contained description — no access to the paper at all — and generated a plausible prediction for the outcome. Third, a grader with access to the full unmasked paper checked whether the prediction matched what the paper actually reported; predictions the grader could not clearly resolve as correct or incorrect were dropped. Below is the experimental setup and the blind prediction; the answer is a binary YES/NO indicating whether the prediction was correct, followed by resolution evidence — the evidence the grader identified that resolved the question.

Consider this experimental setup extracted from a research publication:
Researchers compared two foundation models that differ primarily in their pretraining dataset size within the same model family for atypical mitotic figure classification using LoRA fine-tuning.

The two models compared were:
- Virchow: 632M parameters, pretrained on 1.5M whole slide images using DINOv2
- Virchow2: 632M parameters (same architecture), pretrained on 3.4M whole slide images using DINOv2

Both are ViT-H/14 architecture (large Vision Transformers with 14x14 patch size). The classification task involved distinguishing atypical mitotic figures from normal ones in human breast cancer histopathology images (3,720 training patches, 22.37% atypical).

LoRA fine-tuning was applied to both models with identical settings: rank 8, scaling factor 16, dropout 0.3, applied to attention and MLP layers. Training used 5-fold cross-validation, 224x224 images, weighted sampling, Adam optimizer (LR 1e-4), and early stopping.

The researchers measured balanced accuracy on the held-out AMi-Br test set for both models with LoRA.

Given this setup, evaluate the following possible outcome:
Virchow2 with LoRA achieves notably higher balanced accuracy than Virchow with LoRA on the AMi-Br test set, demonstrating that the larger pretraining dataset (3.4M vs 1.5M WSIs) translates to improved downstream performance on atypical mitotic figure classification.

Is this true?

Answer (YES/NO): YES